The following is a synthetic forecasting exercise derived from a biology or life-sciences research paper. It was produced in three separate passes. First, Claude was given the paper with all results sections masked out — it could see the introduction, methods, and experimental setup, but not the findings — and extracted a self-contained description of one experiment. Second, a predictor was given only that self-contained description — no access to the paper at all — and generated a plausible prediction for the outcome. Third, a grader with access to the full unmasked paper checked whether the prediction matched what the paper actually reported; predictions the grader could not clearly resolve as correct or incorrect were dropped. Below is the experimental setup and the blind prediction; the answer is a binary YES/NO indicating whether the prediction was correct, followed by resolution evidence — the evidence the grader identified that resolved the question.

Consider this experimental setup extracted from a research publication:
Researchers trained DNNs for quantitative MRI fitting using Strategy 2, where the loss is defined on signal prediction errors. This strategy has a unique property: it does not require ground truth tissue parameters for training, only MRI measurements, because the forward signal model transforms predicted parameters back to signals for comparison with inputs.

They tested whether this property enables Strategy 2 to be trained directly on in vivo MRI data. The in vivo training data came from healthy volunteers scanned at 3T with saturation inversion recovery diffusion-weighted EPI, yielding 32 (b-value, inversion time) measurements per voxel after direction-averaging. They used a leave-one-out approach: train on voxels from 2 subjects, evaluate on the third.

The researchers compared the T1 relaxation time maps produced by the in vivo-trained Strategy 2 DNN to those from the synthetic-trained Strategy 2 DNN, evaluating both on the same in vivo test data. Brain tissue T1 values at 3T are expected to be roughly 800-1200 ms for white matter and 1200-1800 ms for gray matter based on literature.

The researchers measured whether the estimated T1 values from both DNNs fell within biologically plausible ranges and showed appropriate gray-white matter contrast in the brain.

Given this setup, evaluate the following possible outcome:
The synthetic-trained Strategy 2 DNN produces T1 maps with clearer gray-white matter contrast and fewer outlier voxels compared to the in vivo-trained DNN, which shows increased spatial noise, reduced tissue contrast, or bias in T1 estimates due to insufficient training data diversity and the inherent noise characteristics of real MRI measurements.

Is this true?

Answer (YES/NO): NO